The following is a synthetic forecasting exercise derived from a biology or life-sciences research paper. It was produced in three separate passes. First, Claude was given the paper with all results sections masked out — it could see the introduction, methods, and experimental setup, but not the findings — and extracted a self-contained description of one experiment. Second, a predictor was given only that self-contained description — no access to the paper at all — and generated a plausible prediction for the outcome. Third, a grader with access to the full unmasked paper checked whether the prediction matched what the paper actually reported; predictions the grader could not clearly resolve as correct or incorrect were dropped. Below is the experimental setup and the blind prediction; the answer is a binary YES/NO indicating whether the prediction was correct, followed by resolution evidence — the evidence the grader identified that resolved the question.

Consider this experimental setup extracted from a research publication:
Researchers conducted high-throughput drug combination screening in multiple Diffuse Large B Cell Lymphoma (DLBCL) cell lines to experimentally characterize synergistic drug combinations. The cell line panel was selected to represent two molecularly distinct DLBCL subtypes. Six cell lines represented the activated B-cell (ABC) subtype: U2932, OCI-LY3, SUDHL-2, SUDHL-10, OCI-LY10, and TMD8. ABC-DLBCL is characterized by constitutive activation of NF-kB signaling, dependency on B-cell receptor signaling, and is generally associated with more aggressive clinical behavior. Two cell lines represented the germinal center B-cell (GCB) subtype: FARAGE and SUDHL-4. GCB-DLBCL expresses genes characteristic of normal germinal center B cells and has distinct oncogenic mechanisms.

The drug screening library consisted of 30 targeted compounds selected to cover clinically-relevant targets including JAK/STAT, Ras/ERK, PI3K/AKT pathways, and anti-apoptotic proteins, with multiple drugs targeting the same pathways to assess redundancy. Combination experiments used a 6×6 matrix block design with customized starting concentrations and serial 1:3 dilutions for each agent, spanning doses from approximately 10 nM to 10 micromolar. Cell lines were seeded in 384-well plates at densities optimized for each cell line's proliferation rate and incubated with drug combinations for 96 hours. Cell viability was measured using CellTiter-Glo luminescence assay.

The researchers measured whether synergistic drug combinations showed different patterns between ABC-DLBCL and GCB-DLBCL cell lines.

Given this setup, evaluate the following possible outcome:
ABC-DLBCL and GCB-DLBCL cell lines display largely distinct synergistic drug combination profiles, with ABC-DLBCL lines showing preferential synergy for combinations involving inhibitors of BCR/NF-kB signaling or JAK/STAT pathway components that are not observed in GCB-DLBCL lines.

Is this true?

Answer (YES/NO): NO